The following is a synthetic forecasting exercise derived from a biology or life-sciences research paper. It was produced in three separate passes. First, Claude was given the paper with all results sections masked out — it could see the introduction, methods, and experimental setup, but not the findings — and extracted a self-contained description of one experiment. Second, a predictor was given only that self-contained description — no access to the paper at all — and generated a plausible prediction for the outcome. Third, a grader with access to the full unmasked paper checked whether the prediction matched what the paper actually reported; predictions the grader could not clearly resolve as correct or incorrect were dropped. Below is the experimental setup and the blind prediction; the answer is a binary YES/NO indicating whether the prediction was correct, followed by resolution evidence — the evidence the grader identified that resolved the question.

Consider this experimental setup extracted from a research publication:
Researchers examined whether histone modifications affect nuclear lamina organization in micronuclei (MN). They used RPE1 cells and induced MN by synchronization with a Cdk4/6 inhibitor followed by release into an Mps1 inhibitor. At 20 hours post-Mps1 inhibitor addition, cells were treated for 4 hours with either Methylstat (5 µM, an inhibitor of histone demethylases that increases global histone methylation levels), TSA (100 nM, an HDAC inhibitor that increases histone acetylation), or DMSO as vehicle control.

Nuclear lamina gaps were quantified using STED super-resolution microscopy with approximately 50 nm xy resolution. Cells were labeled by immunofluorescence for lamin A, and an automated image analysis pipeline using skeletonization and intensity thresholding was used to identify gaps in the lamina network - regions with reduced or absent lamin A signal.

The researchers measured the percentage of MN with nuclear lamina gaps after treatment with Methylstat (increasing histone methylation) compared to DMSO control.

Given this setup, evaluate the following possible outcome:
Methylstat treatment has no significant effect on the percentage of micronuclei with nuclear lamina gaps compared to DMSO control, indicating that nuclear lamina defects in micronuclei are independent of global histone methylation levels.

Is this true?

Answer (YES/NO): NO